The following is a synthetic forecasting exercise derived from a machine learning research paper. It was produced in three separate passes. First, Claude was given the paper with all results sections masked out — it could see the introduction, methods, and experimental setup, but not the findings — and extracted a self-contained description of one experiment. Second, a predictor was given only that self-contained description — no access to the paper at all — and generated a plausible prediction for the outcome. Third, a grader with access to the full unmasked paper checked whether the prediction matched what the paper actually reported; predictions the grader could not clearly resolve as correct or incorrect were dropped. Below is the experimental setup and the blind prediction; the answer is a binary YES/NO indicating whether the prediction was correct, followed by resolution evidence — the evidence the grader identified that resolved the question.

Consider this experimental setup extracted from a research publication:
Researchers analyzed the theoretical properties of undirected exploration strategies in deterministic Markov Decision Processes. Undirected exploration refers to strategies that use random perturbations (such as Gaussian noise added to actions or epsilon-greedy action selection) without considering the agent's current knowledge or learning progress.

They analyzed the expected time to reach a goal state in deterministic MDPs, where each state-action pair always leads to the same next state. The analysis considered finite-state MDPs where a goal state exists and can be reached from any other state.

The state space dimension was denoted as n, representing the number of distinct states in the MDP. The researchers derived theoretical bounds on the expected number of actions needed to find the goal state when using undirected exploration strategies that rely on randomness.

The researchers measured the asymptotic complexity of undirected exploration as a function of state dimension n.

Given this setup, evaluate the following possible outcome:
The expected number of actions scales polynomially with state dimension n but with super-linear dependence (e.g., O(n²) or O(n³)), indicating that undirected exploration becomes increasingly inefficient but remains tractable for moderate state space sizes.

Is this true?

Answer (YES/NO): NO